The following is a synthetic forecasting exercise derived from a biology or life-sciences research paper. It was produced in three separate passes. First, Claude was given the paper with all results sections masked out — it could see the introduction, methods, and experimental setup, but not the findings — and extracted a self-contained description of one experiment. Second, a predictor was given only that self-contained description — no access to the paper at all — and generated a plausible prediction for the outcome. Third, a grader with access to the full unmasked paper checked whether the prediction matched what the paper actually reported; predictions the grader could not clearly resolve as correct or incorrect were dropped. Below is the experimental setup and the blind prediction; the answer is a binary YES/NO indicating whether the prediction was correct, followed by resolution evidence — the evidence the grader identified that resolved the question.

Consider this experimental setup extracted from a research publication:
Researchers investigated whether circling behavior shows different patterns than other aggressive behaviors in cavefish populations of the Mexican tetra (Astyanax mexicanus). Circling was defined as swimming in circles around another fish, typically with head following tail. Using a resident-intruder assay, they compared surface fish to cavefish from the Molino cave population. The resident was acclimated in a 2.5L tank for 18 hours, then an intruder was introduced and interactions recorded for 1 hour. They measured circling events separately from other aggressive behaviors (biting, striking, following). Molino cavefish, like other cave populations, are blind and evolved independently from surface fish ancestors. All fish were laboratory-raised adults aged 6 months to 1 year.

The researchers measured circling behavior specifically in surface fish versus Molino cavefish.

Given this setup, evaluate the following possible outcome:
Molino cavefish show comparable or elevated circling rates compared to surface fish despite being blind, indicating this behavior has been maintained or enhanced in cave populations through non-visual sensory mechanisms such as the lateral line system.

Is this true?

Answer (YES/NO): NO